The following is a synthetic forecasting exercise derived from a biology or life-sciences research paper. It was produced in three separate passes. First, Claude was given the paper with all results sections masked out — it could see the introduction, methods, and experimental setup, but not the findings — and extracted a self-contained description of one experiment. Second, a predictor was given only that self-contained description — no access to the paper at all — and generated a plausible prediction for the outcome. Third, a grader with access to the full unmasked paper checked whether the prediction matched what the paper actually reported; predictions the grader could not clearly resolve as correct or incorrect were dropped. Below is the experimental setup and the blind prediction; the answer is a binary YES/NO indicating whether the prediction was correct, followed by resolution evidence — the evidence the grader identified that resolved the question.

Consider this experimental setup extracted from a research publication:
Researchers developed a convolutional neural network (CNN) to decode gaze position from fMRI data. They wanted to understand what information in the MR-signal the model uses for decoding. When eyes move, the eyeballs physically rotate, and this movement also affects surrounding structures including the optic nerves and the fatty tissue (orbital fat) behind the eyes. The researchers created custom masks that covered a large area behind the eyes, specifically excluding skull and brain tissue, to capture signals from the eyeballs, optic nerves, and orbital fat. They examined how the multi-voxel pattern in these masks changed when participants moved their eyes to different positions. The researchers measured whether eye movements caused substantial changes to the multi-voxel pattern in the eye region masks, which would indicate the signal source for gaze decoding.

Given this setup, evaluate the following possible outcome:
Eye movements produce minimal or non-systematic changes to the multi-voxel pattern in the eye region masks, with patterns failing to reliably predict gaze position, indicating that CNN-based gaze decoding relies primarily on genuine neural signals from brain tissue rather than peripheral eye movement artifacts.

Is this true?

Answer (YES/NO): NO